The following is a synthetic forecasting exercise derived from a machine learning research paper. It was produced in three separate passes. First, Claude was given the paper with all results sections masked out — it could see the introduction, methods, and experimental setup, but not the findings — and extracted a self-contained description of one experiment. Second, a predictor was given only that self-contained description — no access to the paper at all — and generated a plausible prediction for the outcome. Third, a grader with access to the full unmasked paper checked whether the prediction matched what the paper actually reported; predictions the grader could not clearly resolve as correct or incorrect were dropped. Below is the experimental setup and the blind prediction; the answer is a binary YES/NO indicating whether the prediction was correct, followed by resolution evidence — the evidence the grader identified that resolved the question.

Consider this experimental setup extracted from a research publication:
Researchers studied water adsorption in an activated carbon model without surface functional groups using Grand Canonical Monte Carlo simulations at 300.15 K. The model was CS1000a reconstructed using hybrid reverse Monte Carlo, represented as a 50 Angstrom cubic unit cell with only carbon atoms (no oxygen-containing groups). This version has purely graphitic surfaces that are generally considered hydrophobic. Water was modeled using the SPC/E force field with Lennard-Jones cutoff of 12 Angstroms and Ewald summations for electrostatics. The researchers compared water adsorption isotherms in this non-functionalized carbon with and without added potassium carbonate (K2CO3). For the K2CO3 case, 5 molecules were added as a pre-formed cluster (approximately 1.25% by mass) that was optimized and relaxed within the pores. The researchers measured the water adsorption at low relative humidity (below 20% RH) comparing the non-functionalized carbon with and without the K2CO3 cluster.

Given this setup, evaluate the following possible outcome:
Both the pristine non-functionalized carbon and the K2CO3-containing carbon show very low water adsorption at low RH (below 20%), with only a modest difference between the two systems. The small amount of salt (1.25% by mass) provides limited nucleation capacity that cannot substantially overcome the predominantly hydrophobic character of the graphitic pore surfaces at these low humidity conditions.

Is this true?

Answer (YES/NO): NO